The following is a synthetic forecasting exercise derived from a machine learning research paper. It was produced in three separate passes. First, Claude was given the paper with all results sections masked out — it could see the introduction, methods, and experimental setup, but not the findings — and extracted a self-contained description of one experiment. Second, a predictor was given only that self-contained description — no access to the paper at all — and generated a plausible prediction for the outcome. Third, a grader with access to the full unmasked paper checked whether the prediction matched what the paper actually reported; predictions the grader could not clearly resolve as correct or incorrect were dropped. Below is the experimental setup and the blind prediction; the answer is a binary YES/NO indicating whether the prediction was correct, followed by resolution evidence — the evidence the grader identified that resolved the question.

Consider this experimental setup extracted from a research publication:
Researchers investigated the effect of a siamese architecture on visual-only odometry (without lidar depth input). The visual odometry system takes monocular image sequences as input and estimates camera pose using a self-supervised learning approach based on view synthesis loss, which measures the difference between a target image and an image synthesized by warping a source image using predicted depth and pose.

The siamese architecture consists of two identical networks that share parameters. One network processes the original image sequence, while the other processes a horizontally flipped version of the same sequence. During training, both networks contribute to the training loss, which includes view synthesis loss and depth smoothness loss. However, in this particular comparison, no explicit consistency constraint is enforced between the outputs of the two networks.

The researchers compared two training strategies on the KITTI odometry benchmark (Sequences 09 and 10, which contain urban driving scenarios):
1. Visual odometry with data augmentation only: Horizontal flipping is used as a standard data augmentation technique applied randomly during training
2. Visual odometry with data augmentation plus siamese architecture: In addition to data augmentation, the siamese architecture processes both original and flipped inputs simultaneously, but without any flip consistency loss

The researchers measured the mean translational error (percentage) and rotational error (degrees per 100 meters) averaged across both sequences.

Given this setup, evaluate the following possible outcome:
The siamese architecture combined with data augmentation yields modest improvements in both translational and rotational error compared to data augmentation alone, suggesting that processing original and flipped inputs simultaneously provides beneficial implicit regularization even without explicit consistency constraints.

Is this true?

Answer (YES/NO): YES